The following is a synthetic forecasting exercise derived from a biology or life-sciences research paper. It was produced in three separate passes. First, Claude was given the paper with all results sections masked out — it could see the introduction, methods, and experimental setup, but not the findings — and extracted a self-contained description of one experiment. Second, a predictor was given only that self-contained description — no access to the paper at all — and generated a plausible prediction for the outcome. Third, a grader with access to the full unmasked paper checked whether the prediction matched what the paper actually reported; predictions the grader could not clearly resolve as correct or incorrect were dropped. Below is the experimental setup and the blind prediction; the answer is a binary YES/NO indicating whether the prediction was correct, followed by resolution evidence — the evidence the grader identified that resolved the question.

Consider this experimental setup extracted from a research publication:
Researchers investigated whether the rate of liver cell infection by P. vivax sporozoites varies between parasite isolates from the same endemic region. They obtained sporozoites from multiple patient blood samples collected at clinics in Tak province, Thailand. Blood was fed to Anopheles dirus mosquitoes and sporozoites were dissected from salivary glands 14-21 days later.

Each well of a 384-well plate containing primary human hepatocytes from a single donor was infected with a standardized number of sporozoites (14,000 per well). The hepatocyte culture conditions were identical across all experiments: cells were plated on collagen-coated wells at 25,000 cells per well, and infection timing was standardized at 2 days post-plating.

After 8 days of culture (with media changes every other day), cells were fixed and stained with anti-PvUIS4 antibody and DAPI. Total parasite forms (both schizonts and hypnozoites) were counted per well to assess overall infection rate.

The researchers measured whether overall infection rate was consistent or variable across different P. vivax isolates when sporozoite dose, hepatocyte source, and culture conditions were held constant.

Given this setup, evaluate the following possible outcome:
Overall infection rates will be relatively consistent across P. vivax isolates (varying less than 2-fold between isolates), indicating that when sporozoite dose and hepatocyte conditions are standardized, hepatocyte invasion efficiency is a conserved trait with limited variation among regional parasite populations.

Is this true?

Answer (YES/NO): NO